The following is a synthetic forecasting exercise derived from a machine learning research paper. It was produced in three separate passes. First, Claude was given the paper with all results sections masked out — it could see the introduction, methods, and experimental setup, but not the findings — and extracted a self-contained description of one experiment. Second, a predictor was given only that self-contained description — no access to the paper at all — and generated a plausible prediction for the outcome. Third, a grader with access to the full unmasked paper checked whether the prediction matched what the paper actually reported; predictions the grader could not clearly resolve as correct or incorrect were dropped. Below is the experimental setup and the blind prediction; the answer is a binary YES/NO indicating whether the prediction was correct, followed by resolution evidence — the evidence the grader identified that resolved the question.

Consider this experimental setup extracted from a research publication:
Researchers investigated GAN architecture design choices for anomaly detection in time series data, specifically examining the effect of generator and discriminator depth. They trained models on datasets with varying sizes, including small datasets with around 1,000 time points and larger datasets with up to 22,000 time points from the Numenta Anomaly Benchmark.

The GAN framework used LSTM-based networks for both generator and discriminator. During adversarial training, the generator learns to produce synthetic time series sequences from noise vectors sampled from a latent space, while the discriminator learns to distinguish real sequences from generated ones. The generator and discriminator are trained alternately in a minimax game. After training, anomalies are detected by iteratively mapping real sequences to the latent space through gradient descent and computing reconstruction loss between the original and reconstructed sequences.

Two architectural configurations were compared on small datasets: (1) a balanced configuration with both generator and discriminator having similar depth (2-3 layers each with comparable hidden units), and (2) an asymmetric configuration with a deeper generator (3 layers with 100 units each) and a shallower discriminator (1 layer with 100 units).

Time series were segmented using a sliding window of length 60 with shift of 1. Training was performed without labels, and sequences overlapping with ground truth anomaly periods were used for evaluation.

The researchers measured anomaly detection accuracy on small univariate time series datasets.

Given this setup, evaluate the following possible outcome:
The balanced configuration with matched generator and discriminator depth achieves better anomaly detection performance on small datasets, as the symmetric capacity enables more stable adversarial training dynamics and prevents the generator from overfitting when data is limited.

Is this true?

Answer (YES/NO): NO